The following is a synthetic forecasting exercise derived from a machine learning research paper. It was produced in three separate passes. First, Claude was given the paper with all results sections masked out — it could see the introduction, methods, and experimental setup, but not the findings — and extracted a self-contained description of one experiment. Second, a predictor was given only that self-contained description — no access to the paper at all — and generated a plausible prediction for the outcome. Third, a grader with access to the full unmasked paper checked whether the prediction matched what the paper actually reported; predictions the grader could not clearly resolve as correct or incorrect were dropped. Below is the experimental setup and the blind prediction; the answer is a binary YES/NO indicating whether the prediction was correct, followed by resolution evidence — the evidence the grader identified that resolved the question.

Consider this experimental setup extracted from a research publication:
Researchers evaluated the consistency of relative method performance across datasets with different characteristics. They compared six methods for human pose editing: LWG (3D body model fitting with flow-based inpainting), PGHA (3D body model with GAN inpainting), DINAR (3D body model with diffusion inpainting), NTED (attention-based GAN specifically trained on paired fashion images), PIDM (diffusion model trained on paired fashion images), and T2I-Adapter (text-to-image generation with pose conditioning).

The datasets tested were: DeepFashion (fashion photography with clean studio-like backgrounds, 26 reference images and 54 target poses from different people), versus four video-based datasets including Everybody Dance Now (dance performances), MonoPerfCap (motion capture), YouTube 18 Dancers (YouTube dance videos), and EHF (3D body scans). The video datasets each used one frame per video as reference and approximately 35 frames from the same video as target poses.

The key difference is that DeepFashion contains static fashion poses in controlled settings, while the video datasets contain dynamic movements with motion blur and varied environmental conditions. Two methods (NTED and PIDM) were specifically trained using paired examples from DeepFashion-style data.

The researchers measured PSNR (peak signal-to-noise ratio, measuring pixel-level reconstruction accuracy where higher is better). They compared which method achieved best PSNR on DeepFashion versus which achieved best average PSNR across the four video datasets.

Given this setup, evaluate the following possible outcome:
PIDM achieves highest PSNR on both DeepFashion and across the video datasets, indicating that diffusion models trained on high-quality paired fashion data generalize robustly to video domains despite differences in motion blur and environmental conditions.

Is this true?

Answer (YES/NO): NO